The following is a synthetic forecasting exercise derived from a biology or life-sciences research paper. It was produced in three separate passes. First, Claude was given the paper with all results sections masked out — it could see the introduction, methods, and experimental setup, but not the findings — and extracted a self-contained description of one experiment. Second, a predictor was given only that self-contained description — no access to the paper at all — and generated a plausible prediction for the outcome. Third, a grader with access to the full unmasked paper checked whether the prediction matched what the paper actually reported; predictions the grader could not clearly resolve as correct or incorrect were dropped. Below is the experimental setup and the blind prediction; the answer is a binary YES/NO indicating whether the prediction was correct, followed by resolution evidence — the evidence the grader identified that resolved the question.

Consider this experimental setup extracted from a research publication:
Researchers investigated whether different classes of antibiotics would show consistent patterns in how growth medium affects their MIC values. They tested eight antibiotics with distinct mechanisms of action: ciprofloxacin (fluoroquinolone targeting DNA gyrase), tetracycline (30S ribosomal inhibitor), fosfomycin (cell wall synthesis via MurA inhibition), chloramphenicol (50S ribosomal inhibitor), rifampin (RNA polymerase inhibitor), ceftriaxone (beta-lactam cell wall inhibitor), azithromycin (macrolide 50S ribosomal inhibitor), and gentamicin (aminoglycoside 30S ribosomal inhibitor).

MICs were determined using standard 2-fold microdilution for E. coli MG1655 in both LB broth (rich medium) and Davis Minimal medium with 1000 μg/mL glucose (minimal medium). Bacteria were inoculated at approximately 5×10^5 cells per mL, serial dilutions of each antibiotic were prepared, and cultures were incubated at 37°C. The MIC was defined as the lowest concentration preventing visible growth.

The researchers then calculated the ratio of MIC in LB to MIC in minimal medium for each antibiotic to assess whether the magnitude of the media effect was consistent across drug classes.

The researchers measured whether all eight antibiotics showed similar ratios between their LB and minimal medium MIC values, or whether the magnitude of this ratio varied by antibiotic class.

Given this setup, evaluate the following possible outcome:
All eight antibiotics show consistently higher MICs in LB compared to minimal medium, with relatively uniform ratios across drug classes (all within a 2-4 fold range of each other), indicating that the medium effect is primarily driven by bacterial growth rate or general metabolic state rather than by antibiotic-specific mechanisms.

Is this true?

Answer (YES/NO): NO